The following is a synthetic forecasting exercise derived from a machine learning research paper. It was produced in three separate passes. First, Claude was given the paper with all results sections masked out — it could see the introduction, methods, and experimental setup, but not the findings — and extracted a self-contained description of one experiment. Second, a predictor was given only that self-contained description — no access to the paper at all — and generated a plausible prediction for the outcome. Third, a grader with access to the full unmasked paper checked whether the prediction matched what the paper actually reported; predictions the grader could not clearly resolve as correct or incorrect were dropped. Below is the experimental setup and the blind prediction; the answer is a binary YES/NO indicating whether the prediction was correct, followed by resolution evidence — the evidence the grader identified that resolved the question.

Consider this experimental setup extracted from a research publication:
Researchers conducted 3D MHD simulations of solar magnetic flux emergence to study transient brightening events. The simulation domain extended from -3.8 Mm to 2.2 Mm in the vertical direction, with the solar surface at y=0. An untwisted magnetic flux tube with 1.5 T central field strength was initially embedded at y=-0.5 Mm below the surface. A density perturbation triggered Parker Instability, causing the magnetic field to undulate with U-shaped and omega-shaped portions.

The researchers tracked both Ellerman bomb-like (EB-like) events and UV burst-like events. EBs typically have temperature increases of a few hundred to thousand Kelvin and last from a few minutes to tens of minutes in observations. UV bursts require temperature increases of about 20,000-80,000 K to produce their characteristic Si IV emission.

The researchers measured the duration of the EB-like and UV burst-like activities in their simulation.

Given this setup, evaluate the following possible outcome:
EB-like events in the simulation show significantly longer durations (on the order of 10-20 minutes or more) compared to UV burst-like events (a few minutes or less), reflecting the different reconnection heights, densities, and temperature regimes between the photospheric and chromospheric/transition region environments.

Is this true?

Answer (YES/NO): NO